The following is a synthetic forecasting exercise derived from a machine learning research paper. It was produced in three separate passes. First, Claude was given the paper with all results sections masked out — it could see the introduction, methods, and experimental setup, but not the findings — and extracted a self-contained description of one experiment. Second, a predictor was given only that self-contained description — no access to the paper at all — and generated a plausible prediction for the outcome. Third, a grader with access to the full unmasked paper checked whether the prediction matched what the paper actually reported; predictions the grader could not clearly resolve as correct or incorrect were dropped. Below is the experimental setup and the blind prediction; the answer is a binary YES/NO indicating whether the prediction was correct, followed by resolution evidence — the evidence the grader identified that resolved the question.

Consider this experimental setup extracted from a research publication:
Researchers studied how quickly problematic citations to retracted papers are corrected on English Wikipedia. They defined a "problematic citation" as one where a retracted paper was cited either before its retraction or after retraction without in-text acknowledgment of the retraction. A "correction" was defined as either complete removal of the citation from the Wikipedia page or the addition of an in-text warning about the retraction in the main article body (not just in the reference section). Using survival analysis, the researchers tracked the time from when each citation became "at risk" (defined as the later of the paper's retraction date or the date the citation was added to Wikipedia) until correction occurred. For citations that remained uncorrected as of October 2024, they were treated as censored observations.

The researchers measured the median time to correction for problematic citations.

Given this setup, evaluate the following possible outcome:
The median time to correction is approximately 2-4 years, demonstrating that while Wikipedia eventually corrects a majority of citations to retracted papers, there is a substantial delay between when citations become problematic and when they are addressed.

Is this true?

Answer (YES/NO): YES